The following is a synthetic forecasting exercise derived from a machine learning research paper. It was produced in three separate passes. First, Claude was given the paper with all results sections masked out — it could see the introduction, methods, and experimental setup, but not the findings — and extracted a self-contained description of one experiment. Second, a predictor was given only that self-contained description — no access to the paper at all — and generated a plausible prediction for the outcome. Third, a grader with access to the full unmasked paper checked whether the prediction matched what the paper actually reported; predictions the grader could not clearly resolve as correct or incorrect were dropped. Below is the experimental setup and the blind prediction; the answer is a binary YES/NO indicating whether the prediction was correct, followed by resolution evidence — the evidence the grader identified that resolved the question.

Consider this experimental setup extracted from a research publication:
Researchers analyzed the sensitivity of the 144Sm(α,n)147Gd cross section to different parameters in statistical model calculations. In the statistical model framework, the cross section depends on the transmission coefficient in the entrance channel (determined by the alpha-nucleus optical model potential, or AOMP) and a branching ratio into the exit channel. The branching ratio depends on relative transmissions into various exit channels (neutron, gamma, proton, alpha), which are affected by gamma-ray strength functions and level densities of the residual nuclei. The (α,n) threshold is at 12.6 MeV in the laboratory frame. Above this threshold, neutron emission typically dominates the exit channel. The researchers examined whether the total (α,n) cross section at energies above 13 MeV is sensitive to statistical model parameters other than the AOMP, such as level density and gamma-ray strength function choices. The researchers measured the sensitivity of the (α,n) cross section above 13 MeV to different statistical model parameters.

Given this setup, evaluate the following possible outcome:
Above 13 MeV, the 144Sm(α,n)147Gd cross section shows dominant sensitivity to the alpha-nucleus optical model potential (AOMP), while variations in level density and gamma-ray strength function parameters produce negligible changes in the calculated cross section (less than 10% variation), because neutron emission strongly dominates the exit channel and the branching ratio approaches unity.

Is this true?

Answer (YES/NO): YES